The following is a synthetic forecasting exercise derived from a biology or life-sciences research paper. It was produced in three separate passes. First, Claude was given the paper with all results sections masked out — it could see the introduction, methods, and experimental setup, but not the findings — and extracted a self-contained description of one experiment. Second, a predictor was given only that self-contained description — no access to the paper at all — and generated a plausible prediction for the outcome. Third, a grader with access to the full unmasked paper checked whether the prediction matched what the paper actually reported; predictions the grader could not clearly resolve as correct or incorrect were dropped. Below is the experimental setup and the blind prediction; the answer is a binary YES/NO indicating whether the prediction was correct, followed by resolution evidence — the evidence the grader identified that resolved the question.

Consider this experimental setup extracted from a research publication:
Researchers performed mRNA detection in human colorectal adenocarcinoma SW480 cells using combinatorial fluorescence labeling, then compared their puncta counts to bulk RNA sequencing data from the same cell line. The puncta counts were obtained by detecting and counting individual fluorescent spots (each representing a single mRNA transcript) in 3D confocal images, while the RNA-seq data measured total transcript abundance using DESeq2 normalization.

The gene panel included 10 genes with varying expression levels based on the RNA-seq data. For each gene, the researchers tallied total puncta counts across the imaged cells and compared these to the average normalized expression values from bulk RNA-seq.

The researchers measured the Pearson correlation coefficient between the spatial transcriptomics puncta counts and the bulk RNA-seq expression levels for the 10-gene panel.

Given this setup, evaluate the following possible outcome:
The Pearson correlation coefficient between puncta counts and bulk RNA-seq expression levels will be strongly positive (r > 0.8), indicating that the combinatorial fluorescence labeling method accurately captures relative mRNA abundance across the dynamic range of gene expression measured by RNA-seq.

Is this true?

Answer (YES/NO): YES